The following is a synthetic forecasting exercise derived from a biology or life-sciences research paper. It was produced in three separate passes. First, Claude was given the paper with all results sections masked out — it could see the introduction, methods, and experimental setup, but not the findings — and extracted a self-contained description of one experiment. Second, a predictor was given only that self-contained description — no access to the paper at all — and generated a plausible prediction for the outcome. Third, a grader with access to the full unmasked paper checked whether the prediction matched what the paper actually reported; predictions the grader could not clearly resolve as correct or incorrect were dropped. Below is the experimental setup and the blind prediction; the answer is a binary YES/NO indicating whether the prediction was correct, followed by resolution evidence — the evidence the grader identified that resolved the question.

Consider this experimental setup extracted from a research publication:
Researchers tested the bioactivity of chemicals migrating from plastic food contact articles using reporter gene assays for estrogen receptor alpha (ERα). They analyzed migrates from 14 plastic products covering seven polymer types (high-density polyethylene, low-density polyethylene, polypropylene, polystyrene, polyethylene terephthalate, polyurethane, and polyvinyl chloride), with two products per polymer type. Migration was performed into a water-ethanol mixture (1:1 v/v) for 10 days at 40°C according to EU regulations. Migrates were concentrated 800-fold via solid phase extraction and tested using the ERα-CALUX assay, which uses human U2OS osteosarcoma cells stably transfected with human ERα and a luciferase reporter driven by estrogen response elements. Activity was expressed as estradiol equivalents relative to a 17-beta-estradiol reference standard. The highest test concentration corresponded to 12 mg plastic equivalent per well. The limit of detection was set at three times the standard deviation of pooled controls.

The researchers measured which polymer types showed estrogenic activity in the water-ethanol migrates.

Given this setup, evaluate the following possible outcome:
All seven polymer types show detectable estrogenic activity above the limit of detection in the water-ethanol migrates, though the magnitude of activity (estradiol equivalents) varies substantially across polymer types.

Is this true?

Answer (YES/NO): NO